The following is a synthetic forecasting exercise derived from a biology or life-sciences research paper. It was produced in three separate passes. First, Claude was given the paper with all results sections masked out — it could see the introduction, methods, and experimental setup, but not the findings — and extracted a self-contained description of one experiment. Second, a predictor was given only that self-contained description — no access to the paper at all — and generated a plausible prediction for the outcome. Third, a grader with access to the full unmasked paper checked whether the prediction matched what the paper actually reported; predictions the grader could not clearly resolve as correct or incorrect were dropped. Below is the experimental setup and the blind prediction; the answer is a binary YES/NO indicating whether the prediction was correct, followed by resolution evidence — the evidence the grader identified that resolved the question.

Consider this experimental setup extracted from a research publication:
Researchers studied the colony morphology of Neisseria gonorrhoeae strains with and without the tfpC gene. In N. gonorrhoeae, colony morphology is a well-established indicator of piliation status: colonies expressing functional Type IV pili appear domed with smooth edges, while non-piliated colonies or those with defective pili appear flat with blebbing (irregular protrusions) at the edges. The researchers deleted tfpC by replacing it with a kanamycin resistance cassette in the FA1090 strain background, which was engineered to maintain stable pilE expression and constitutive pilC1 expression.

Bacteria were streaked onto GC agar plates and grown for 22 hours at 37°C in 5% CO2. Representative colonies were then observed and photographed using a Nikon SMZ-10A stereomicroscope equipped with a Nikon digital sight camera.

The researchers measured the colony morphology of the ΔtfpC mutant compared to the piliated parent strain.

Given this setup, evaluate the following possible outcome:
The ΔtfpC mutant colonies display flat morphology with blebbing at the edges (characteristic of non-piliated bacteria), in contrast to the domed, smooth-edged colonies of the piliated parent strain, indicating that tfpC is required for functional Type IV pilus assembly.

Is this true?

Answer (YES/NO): NO